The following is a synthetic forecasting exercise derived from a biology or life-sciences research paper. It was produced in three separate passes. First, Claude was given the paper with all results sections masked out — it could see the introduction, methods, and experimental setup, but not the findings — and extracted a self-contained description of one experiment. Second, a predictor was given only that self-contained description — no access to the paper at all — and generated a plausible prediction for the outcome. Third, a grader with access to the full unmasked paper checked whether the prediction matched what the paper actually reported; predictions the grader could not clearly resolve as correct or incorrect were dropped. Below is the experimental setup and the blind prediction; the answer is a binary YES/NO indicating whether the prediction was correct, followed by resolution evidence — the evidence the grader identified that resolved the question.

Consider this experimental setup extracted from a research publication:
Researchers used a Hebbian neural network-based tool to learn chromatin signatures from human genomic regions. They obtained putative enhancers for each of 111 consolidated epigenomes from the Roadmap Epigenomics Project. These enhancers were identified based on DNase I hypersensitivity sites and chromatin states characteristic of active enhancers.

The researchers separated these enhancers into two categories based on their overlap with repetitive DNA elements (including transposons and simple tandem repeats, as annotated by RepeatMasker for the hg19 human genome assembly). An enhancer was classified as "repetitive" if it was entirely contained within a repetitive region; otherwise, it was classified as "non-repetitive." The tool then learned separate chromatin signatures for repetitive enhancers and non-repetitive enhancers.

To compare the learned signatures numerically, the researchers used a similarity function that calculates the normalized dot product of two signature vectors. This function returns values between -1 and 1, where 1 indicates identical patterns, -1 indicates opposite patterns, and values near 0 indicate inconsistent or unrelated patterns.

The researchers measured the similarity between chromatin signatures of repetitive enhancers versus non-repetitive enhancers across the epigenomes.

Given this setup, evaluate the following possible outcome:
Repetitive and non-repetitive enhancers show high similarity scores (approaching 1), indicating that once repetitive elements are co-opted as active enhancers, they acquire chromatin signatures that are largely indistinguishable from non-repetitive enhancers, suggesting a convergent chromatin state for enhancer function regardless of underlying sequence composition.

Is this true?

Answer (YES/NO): YES